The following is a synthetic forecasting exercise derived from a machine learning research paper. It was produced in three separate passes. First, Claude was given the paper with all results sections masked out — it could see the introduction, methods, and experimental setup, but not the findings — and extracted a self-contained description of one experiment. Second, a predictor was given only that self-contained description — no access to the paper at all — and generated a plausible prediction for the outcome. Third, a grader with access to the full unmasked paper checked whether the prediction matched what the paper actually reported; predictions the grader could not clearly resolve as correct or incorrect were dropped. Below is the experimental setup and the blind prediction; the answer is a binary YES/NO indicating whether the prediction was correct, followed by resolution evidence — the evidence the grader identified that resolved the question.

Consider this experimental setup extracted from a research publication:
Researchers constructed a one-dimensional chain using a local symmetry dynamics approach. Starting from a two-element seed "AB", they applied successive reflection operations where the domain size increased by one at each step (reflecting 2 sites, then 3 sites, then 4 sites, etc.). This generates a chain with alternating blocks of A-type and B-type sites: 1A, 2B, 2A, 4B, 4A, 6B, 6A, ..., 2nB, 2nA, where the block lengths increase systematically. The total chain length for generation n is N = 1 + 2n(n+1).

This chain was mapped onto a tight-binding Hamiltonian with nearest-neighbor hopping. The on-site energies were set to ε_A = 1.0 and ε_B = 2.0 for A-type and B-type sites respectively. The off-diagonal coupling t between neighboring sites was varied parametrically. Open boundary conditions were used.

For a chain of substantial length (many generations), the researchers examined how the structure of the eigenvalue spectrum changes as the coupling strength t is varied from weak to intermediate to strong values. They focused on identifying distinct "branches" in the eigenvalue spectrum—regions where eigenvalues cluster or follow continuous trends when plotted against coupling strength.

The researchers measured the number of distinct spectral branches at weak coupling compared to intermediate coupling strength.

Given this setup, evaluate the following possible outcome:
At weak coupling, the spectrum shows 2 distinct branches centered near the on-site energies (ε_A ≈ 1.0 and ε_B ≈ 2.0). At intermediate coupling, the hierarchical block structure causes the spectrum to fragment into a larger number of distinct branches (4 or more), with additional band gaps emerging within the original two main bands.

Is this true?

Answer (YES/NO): NO